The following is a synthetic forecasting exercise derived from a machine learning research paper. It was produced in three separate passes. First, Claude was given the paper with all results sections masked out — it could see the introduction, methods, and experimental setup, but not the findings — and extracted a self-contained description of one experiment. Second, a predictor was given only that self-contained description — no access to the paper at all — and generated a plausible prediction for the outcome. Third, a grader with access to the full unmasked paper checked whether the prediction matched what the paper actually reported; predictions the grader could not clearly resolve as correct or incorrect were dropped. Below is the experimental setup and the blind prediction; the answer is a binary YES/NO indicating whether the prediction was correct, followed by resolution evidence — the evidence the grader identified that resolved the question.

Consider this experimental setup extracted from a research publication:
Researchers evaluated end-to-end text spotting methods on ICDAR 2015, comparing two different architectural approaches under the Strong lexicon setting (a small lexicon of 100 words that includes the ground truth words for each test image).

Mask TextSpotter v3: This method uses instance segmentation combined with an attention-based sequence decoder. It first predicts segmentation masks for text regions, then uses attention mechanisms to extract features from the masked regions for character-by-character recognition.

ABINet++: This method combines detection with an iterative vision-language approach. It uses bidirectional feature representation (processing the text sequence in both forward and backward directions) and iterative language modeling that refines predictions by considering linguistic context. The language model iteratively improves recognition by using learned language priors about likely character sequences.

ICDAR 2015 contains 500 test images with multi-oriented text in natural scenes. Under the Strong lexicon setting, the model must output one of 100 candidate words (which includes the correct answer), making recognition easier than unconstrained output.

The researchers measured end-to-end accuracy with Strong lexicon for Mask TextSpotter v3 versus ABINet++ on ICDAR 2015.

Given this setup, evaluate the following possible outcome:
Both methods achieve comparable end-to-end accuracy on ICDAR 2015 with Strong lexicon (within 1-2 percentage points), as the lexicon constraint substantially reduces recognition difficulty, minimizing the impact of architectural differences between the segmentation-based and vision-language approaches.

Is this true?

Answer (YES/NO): YES